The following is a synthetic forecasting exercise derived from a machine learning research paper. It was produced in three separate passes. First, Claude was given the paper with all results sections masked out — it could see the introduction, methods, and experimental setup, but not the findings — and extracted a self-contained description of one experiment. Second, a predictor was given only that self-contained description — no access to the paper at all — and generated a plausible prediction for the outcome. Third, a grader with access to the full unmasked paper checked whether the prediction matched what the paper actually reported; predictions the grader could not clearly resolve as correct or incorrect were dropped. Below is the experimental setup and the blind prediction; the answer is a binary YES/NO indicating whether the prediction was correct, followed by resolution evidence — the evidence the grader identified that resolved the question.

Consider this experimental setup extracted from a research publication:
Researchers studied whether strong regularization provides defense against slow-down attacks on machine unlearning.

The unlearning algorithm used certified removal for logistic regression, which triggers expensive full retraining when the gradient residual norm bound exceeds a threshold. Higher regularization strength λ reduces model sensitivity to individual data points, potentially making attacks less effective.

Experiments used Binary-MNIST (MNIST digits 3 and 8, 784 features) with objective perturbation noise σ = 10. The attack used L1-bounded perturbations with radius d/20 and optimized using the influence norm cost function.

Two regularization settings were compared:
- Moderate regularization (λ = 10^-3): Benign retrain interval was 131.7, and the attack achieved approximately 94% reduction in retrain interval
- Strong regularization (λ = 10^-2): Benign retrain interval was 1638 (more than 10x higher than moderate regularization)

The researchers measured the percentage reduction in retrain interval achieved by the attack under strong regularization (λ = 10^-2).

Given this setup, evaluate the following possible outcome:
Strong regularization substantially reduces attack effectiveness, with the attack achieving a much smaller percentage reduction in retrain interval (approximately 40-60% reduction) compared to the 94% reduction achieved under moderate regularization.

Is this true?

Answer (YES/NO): NO